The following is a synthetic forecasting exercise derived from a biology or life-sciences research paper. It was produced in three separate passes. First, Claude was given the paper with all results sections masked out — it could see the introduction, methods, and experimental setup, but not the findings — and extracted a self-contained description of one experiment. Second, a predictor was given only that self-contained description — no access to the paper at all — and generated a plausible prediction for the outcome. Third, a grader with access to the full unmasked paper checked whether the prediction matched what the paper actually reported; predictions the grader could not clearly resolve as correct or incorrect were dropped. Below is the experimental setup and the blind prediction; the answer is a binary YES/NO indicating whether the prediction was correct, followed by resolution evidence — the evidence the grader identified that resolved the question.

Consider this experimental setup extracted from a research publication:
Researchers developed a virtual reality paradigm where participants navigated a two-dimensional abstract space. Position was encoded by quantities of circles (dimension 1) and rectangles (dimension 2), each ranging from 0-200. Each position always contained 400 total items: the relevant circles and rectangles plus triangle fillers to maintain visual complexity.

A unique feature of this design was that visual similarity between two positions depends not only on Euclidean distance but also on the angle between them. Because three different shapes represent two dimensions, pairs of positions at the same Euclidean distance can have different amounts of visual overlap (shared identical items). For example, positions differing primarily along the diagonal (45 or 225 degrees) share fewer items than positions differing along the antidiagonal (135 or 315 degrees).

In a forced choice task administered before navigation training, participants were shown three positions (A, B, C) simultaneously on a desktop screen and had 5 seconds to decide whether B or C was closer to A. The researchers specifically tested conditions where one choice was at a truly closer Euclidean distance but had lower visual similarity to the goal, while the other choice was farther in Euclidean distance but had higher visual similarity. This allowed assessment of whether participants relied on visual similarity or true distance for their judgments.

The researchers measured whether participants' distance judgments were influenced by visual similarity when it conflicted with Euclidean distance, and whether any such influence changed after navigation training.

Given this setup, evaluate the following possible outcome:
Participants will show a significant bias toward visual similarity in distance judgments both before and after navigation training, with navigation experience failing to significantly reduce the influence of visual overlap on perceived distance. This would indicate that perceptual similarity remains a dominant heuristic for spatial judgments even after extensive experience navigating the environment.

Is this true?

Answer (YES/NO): YES